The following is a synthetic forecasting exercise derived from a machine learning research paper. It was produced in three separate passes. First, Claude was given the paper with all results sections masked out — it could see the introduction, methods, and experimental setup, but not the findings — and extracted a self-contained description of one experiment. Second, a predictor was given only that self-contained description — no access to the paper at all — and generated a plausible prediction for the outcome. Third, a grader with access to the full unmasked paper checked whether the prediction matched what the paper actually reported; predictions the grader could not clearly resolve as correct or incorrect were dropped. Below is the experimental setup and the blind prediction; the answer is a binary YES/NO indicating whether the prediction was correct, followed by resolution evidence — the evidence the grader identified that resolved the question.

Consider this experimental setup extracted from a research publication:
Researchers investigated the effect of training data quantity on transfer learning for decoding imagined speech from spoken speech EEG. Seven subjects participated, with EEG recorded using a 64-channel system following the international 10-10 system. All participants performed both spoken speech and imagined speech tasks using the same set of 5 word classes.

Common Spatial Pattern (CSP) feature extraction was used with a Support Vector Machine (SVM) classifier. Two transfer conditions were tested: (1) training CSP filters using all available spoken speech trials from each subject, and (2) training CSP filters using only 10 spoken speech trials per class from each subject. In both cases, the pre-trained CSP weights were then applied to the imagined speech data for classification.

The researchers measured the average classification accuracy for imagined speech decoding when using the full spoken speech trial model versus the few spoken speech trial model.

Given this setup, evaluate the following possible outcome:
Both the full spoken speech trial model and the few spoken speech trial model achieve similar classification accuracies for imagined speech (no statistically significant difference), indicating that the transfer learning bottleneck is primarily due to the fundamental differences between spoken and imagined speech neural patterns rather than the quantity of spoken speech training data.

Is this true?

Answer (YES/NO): YES